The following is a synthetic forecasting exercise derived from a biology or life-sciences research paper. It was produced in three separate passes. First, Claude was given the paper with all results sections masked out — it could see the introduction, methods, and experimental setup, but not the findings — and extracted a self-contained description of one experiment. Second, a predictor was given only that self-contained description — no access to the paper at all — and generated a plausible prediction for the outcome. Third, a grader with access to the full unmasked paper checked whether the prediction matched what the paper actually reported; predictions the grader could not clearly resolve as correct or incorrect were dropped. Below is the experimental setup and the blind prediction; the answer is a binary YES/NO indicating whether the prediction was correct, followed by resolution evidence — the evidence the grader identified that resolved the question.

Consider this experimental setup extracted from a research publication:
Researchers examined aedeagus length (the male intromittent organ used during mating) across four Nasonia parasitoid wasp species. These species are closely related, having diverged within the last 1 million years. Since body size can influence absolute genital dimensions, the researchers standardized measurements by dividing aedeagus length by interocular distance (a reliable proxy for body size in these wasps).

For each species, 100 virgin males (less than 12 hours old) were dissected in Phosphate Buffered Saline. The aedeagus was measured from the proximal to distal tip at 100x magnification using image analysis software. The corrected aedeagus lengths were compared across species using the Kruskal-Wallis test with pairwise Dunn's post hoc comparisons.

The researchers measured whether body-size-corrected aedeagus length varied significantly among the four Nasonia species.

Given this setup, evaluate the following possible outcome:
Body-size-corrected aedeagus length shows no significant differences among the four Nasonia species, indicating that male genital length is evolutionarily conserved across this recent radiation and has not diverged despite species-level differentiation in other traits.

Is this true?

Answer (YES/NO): NO